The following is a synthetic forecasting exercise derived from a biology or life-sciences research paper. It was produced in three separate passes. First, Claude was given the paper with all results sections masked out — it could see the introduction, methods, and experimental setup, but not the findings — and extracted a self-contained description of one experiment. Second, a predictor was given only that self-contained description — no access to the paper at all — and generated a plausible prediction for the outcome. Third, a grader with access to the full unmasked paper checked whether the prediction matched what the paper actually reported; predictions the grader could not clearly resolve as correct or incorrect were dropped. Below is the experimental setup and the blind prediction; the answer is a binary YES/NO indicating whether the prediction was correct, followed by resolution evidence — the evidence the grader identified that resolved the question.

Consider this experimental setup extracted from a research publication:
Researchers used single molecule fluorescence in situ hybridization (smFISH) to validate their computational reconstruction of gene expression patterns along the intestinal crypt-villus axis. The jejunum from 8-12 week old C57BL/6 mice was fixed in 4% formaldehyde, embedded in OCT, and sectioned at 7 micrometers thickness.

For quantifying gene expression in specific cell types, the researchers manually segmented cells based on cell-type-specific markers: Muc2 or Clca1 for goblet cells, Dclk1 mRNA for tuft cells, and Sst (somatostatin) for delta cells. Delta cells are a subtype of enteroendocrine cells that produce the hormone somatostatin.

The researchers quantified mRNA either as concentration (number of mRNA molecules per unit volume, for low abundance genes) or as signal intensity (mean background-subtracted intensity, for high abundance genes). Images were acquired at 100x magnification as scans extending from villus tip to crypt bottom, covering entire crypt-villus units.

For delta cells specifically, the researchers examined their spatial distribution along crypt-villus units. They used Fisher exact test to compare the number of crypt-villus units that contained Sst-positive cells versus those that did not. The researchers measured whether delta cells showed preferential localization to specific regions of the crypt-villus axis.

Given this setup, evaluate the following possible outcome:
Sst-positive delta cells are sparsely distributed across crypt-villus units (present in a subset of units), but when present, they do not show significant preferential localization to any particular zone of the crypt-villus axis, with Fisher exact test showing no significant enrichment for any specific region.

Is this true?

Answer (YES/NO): NO